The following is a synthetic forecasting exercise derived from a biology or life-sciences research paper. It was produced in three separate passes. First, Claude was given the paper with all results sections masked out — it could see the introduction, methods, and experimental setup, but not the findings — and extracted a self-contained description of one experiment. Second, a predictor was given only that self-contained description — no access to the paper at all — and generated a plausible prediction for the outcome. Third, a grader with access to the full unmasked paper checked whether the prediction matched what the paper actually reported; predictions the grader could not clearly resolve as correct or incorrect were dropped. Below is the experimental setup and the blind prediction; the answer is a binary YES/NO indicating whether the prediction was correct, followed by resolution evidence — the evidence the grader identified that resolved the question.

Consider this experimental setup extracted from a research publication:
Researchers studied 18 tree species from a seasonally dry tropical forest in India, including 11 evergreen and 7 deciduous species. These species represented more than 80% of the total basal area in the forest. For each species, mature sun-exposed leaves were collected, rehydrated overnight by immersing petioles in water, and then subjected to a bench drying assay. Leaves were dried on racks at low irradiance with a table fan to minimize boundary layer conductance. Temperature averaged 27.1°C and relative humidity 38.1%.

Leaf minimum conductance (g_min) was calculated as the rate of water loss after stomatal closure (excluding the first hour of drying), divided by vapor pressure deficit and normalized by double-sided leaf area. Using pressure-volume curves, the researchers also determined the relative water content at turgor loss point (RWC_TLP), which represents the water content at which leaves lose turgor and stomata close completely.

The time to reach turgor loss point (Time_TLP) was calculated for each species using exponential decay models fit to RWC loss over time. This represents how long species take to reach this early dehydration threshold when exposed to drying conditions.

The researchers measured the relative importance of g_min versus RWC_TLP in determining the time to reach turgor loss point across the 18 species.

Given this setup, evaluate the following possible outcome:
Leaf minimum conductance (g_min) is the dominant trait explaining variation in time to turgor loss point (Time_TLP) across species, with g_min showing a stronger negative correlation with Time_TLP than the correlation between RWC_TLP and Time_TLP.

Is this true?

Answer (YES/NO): YES